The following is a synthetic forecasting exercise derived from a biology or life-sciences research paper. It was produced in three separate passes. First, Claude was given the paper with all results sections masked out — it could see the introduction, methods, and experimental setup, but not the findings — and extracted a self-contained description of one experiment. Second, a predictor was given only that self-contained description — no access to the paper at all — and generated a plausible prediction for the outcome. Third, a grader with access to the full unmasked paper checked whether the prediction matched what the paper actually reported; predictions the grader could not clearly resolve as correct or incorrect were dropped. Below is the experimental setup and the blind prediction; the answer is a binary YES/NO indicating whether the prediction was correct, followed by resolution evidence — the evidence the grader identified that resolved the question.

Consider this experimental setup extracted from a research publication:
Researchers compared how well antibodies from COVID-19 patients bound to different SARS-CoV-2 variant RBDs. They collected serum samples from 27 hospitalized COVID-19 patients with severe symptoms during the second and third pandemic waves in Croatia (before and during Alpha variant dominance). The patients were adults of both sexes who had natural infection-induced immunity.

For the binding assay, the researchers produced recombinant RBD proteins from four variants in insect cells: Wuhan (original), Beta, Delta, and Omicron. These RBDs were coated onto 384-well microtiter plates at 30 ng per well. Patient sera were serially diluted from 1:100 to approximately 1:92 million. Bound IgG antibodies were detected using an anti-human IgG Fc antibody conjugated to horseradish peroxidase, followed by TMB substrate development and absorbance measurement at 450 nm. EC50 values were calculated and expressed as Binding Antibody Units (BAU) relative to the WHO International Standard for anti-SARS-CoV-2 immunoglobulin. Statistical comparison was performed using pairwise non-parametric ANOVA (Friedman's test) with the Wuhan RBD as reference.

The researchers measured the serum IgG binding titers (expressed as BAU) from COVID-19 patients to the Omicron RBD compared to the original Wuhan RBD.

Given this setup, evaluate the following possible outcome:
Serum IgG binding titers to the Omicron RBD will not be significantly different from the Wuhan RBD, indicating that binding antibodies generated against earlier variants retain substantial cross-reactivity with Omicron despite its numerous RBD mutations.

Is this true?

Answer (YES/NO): NO